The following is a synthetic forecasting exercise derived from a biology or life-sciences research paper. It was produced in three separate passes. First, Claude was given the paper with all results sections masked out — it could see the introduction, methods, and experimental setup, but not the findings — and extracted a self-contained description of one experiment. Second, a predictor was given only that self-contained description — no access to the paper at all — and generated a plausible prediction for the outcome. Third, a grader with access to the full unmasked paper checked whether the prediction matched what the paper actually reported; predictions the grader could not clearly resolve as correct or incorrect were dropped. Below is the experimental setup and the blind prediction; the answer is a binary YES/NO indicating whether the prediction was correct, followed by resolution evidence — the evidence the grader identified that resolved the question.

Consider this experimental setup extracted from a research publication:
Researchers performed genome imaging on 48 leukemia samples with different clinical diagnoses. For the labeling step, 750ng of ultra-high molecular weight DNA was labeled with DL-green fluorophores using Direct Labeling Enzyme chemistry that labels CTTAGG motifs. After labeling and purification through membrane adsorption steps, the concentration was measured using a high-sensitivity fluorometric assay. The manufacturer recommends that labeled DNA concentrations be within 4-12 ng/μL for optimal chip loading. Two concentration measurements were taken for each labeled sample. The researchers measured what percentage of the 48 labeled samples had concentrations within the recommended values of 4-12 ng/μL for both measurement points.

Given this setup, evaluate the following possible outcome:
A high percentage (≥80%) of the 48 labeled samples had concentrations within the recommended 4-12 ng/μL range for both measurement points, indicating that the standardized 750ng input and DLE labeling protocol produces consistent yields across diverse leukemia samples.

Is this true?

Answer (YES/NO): YES